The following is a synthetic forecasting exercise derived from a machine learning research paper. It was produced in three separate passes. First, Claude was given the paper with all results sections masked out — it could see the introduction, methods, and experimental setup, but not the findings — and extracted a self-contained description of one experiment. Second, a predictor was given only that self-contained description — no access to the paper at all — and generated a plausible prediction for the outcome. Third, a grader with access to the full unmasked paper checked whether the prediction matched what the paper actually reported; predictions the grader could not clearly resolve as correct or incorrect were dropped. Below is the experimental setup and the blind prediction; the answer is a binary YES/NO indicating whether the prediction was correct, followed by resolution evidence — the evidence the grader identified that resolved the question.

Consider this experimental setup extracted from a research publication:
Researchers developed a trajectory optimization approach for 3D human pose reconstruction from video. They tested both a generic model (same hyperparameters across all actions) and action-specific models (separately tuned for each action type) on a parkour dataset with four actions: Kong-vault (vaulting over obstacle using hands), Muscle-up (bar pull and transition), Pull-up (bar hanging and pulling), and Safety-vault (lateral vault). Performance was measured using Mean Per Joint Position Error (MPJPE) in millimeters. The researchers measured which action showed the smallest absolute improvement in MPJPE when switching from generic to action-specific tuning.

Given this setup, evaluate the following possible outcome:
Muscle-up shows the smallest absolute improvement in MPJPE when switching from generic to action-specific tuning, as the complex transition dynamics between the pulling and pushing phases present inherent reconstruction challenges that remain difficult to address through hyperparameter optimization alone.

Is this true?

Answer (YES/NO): NO